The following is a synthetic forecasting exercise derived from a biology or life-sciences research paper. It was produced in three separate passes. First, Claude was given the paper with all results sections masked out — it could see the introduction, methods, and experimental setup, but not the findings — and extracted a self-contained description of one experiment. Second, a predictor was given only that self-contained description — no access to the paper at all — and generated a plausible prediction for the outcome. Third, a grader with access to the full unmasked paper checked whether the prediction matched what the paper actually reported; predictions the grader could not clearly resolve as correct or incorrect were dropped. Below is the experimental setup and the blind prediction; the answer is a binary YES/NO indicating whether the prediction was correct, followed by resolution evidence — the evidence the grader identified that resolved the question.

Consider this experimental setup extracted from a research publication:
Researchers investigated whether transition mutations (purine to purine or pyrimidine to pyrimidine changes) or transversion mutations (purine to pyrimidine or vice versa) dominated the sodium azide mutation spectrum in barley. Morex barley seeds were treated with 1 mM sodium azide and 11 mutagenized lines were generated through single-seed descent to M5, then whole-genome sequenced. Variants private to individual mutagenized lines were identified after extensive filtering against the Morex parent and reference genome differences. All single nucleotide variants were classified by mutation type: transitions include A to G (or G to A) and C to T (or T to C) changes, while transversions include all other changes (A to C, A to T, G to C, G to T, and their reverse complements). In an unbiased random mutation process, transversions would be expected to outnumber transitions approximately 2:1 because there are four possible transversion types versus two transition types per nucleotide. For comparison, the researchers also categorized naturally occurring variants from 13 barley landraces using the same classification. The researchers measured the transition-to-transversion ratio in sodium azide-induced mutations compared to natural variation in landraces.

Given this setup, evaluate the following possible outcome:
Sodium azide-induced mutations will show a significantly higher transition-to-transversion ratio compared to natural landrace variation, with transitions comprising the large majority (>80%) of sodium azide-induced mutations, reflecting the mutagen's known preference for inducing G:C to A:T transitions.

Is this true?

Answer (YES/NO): YES